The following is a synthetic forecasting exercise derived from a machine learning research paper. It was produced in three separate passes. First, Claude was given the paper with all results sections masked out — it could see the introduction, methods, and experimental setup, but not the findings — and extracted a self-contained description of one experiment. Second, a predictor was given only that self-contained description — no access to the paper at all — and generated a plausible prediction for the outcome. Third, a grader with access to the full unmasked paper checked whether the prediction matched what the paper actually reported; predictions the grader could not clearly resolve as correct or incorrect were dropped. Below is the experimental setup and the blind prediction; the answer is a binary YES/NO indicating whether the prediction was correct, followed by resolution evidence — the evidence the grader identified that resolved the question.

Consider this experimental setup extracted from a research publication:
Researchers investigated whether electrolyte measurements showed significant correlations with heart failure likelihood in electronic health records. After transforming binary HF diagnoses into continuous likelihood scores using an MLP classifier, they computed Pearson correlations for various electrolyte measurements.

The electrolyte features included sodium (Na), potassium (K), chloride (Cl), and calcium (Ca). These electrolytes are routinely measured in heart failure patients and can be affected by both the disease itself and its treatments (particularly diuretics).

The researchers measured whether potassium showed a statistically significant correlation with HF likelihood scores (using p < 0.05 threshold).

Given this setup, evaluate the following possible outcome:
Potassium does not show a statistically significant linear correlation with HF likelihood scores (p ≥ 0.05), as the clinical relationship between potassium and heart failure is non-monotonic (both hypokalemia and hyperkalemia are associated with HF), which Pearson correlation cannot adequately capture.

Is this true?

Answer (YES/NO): YES